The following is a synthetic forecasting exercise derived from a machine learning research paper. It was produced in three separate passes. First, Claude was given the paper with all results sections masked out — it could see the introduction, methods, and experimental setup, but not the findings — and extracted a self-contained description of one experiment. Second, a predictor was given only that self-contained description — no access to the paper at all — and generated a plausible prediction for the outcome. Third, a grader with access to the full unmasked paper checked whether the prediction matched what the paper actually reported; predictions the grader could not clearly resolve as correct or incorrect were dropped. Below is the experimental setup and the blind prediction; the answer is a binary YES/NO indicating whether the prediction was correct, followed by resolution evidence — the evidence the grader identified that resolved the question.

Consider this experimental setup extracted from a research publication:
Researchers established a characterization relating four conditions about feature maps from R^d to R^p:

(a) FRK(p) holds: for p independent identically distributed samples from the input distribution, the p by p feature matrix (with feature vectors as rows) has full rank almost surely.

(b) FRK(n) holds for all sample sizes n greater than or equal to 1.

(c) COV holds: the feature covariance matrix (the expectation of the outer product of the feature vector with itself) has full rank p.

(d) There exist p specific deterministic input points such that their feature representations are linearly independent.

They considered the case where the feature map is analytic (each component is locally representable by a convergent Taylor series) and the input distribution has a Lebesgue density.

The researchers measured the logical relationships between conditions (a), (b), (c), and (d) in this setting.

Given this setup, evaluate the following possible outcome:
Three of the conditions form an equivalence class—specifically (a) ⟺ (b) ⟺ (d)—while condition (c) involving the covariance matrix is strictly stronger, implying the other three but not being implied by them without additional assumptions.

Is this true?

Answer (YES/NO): NO